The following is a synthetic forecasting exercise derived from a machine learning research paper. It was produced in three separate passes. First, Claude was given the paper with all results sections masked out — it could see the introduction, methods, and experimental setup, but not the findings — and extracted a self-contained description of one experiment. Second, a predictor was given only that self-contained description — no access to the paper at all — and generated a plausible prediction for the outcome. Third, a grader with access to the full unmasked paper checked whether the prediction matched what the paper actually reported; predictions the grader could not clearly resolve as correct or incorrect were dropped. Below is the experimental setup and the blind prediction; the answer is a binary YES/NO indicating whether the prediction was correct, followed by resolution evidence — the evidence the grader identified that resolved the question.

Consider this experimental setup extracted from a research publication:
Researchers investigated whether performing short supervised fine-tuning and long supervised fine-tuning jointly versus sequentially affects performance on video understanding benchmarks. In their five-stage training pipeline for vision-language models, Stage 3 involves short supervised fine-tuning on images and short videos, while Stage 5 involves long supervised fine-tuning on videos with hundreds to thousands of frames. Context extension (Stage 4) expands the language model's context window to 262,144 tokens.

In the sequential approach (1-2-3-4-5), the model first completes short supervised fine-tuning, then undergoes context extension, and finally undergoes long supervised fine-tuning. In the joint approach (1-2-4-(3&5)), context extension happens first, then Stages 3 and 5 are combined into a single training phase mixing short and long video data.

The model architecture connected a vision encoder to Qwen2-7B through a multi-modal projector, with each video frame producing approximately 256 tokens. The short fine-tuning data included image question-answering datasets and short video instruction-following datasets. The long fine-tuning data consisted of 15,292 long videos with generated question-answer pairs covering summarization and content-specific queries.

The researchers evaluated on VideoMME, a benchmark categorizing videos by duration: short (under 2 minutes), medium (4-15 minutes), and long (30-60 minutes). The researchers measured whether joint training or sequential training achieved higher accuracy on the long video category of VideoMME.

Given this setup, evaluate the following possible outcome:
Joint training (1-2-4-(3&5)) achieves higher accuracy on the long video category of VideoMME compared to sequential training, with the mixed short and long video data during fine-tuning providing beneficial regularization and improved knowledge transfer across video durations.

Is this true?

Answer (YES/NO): NO